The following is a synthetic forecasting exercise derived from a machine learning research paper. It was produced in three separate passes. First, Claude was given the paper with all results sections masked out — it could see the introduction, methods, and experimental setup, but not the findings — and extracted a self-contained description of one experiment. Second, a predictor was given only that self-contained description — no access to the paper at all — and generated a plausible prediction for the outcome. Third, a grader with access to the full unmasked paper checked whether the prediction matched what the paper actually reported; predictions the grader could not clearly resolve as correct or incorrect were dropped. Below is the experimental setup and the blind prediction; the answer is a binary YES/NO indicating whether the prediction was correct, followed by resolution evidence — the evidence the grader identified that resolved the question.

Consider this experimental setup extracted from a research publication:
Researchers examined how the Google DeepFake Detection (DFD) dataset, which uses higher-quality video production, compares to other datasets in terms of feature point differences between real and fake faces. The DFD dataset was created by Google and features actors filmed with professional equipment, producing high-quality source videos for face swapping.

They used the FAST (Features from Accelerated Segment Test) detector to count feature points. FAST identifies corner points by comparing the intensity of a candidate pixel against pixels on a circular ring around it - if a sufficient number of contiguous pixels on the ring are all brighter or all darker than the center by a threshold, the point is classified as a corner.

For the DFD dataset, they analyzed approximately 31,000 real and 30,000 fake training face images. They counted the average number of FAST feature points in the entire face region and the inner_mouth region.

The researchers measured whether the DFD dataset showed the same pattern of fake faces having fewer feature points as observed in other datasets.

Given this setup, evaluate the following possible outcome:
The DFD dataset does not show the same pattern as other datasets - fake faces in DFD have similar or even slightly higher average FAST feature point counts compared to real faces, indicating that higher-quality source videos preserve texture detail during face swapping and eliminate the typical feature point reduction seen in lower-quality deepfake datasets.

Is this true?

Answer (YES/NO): NO